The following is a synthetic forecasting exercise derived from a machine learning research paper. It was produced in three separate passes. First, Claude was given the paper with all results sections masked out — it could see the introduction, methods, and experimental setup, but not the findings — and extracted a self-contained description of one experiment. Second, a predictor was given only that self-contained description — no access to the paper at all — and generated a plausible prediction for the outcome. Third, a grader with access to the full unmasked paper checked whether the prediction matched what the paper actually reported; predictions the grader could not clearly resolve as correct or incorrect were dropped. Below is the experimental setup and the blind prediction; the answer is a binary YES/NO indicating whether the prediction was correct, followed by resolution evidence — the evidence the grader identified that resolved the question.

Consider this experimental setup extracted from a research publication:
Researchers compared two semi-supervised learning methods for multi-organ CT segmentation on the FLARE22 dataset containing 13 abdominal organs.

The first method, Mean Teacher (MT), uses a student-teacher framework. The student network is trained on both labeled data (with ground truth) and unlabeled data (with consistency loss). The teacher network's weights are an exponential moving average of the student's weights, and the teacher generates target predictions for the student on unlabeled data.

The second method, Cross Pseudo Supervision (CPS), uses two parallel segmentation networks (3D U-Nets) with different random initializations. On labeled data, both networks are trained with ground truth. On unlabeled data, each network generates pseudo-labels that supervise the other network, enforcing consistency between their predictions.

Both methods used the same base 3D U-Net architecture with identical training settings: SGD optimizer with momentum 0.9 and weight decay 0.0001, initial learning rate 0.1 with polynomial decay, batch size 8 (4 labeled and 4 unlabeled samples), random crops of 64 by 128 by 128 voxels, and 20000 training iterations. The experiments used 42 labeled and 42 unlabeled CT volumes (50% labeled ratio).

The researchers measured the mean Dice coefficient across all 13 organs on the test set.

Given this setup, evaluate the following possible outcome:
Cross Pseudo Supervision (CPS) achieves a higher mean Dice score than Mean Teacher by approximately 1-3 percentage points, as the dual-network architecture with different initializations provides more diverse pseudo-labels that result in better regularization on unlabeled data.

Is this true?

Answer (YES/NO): YES